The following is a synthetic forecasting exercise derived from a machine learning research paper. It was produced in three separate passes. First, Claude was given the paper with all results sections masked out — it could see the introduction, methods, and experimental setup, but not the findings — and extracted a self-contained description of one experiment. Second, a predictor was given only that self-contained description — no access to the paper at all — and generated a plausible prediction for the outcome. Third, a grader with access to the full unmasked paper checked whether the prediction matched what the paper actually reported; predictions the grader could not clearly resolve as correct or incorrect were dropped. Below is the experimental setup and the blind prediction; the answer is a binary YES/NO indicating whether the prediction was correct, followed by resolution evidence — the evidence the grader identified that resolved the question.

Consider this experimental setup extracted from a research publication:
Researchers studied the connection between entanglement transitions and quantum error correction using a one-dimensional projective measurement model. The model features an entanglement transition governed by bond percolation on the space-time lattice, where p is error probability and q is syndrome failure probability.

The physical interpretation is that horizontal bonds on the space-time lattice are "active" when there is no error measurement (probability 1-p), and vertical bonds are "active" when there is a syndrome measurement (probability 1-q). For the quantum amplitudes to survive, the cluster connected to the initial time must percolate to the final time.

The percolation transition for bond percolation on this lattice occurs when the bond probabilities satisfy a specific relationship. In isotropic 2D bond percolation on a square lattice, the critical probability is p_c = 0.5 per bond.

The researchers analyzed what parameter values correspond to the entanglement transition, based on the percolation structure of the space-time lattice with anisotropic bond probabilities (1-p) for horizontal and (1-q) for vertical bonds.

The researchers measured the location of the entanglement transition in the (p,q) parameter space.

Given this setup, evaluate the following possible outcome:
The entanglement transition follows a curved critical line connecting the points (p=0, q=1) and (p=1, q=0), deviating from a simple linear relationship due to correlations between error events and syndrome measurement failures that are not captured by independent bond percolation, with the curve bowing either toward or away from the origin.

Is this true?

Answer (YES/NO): NO